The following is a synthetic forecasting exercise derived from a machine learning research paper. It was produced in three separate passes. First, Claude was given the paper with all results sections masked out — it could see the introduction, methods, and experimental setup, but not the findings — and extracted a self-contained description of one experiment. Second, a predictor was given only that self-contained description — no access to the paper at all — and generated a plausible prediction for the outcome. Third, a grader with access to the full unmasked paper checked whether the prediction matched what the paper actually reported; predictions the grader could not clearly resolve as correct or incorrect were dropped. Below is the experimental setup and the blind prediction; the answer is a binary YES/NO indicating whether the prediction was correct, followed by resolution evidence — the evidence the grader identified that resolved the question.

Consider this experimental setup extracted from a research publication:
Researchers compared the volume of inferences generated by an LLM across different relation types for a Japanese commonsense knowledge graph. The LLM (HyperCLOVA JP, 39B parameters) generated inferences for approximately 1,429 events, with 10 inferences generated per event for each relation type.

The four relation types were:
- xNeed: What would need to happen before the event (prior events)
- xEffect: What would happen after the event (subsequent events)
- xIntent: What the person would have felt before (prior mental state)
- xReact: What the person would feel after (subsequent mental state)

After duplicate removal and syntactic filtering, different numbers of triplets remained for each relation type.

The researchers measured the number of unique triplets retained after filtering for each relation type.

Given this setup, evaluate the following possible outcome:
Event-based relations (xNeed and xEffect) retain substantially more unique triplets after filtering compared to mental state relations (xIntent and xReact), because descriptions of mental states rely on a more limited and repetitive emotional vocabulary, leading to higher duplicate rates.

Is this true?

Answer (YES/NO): NO